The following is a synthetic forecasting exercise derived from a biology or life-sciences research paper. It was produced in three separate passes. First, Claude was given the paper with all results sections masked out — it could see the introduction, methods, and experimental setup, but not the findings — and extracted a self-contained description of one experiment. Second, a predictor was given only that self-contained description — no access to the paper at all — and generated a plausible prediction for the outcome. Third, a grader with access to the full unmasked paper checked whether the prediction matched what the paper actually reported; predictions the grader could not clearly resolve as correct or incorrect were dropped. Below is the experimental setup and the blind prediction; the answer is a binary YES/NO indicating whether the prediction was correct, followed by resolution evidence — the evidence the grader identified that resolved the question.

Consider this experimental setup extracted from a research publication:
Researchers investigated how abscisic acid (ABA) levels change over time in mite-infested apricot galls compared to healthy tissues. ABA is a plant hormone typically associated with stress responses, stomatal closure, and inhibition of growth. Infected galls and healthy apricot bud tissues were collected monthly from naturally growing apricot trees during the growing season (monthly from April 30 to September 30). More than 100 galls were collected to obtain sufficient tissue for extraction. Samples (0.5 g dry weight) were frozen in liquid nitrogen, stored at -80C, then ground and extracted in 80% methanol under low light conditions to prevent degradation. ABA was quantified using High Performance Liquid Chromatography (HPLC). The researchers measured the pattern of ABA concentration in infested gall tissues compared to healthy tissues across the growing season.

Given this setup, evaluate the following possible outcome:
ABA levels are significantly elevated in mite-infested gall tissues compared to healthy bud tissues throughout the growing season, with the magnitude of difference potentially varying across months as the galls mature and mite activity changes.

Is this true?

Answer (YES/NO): YES